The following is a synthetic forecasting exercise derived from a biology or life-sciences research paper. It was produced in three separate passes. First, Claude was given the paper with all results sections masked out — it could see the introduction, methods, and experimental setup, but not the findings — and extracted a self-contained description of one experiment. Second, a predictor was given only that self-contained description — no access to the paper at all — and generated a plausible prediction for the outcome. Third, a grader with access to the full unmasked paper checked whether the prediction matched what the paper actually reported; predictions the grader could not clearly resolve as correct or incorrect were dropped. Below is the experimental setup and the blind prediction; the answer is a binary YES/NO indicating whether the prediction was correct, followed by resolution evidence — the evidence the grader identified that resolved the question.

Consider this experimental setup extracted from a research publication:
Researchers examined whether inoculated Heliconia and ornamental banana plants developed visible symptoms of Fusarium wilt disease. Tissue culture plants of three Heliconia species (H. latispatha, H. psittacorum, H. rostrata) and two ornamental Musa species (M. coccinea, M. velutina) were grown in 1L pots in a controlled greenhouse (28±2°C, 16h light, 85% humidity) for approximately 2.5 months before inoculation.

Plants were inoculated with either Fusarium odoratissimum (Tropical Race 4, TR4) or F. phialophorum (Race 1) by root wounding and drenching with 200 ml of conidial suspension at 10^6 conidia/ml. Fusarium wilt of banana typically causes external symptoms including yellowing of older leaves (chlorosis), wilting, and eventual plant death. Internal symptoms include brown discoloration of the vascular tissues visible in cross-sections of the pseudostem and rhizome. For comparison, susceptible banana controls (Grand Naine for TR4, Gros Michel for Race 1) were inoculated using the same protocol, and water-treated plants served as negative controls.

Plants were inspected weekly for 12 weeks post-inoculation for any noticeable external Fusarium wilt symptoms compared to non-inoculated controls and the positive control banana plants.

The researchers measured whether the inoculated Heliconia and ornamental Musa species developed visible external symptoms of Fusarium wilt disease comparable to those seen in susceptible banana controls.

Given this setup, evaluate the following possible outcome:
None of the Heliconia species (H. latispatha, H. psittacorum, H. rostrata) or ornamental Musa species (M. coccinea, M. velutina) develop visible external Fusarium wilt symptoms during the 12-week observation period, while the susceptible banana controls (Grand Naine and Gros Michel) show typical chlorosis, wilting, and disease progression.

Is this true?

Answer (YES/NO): NO